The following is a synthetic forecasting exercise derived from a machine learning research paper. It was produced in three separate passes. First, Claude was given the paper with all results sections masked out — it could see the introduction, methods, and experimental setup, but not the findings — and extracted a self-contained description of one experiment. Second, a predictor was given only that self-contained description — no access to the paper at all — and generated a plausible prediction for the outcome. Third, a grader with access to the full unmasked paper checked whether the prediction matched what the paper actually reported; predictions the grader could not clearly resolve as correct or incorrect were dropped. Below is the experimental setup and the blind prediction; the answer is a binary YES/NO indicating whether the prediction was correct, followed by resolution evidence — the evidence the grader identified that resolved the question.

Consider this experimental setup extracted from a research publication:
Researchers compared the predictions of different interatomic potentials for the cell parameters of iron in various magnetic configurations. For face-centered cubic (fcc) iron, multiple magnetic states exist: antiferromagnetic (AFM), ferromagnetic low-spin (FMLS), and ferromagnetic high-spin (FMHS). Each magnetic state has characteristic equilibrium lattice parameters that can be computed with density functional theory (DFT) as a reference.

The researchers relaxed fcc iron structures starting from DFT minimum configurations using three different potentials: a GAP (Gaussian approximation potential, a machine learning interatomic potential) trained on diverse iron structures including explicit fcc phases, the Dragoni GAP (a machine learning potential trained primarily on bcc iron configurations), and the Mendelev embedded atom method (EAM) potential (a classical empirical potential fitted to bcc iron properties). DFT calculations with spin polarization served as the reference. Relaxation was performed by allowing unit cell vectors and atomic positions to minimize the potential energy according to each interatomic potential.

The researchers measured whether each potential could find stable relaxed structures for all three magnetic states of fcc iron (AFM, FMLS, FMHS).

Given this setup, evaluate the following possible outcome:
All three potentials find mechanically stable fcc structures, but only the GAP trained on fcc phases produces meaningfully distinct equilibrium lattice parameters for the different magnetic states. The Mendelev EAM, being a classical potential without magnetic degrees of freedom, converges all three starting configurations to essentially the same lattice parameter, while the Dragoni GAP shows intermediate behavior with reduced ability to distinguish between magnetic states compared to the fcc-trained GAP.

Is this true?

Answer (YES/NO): NO